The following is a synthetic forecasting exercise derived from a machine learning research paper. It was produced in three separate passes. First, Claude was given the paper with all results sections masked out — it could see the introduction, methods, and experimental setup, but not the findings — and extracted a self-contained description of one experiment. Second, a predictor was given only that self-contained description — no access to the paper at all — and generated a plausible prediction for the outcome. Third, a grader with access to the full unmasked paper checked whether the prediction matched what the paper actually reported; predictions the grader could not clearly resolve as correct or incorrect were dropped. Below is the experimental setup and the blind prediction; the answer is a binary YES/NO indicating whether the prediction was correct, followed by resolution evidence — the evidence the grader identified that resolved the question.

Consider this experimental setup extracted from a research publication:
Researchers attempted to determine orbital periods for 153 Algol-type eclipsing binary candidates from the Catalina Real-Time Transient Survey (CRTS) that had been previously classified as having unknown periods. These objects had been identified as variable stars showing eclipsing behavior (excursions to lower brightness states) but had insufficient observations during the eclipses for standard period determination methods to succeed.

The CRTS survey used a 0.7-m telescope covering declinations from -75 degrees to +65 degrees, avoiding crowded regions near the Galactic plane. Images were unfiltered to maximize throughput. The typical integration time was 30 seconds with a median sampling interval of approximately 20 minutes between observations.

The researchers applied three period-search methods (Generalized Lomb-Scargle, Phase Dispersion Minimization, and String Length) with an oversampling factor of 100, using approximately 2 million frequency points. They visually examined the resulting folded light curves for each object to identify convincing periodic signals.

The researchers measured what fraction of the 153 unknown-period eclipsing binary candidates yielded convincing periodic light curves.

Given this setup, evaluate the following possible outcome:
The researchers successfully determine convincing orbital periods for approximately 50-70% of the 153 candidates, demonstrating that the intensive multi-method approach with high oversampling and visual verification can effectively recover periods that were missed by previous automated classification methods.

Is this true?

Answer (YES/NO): YES